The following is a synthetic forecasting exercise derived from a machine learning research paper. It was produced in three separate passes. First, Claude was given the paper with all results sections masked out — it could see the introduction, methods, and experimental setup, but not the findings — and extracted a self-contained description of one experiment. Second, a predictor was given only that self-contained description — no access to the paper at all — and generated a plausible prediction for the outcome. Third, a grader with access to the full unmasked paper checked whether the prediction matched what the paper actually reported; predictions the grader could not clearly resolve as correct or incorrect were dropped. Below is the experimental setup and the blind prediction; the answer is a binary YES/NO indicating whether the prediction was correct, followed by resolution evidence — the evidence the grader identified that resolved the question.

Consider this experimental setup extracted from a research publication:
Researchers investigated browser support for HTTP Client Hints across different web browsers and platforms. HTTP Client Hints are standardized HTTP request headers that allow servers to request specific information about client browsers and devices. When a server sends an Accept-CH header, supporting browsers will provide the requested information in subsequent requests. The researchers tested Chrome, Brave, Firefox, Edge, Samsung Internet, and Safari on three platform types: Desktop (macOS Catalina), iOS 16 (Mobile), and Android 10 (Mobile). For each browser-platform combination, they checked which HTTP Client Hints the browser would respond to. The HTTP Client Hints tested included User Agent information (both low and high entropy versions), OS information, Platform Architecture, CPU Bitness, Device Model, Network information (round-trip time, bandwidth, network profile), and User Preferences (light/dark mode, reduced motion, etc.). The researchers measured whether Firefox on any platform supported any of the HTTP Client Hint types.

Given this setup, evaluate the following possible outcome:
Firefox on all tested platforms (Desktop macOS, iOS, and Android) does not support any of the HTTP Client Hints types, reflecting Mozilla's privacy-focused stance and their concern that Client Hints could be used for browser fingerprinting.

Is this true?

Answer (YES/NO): YES